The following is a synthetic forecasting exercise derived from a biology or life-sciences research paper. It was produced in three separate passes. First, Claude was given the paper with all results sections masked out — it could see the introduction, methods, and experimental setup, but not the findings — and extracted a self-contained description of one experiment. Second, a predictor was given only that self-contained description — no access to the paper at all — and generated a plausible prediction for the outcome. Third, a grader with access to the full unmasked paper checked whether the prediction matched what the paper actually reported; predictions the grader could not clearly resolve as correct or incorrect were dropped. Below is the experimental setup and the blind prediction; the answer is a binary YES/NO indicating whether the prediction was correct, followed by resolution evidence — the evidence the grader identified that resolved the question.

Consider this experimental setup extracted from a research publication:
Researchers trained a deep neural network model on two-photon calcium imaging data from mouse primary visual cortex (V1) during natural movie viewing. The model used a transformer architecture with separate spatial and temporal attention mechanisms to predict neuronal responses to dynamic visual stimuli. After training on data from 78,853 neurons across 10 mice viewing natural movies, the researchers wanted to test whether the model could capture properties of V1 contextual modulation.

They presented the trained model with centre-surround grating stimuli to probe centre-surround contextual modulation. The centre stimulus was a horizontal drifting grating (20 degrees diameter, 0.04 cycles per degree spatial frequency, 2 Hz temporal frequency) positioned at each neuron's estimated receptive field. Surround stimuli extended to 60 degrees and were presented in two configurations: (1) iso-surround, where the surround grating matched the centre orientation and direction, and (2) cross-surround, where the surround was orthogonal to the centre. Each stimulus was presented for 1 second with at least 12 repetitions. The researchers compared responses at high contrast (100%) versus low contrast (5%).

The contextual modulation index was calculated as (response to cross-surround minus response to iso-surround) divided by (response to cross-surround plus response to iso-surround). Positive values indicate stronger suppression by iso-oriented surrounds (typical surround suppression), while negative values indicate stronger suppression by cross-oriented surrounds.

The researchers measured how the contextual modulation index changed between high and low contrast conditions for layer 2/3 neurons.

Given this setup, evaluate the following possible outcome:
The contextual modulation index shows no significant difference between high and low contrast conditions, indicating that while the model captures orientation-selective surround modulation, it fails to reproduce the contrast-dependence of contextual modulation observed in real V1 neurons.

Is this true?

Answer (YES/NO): NO